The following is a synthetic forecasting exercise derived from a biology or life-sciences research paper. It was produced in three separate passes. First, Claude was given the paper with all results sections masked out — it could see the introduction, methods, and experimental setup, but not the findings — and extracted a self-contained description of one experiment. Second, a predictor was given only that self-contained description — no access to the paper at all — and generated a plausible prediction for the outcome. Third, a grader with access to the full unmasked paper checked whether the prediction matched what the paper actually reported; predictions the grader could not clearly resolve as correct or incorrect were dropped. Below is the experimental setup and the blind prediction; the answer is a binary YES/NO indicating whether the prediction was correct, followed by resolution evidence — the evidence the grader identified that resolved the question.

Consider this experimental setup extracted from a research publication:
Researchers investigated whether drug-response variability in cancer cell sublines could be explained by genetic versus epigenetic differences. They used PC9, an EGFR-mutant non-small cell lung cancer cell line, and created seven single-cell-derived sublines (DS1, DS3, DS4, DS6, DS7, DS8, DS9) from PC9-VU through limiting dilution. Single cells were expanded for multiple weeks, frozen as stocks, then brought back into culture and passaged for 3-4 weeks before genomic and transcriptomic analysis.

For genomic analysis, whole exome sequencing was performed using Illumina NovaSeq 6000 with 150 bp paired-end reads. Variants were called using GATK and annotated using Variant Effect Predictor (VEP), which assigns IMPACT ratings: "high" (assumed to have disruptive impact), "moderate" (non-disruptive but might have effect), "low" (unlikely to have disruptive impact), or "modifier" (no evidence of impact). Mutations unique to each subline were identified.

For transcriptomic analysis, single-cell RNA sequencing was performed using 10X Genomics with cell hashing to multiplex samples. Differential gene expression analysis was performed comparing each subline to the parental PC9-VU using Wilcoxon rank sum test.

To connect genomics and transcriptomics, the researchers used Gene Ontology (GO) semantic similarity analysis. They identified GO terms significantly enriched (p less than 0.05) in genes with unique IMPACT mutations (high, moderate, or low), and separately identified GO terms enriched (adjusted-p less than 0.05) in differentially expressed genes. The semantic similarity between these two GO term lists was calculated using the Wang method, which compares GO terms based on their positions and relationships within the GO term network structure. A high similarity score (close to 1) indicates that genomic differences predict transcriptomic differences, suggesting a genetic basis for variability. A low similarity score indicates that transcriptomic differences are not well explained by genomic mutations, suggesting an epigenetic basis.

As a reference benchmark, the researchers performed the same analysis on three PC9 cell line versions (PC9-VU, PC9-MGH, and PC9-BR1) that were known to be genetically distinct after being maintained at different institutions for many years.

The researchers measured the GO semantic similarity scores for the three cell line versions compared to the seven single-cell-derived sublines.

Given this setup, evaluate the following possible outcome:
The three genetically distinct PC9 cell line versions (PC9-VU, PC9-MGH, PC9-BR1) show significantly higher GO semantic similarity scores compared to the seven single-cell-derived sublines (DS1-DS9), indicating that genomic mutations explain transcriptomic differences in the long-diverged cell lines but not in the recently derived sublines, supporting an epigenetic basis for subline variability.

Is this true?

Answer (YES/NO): NO